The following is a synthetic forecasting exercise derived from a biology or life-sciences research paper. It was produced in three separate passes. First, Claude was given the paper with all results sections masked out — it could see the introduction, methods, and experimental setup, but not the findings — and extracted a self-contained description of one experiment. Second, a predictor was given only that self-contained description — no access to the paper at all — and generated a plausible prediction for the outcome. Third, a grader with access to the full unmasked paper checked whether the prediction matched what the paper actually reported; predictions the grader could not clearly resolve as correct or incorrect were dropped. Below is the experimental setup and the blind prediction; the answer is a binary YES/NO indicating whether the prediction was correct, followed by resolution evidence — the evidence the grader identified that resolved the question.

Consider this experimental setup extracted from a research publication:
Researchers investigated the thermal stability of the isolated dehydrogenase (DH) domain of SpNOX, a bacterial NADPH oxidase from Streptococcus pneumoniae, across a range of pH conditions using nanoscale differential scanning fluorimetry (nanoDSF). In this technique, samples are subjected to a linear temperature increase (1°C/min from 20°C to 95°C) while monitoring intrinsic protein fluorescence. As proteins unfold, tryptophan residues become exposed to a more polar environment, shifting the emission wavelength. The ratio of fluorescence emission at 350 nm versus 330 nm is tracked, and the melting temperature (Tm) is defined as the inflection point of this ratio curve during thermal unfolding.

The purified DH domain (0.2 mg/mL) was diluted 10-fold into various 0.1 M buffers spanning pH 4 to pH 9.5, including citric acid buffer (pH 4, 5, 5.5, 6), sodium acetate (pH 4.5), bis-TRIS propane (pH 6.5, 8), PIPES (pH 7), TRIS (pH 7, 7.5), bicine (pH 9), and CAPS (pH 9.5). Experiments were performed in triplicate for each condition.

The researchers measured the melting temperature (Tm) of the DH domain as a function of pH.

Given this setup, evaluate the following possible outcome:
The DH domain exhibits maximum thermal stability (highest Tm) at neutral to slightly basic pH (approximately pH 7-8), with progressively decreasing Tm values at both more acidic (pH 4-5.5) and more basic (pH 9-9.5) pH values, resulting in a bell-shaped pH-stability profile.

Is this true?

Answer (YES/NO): NO